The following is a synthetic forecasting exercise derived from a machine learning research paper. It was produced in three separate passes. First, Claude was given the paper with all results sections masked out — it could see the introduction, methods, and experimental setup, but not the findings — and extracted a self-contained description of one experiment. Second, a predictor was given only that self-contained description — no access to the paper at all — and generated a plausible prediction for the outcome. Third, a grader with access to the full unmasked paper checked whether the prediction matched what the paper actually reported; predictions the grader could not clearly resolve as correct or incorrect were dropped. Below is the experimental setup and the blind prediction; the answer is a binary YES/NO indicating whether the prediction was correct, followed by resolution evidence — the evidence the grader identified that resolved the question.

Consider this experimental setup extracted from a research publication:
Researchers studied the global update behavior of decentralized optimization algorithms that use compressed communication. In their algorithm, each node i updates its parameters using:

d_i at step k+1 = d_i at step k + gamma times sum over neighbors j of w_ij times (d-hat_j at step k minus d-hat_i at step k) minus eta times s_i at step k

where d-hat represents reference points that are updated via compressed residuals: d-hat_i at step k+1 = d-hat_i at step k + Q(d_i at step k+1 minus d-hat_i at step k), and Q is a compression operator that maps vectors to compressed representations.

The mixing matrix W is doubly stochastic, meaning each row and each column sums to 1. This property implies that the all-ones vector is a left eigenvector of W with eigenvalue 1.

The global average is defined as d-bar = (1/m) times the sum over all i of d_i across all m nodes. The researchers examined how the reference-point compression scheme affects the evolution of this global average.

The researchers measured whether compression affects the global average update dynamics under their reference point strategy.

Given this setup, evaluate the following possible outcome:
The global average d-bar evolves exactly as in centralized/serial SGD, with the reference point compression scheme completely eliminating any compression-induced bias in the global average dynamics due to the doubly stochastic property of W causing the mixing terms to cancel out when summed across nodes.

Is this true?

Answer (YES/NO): YES